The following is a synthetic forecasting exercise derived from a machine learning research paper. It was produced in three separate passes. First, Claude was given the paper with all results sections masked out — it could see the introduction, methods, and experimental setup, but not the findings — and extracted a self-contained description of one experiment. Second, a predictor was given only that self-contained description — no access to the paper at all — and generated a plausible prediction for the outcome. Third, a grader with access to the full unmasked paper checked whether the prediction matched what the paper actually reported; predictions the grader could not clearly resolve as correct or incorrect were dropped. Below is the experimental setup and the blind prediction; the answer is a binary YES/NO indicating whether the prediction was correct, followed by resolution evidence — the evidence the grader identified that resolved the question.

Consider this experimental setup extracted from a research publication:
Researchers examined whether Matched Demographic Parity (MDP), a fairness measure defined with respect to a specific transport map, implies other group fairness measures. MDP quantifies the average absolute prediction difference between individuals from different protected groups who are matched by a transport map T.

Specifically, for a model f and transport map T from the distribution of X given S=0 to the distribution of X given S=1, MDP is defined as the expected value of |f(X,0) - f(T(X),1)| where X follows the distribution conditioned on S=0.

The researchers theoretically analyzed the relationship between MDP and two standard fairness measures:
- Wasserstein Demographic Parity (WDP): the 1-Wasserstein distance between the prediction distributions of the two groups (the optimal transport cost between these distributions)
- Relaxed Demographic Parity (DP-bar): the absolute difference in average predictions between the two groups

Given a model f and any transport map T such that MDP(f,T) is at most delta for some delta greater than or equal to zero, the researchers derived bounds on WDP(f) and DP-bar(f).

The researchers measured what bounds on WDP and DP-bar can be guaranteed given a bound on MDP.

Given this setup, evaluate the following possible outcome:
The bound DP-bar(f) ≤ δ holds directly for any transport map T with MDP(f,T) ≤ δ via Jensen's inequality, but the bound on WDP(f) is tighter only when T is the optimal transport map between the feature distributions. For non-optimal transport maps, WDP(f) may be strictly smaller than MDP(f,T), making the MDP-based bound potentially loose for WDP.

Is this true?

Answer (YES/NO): NO